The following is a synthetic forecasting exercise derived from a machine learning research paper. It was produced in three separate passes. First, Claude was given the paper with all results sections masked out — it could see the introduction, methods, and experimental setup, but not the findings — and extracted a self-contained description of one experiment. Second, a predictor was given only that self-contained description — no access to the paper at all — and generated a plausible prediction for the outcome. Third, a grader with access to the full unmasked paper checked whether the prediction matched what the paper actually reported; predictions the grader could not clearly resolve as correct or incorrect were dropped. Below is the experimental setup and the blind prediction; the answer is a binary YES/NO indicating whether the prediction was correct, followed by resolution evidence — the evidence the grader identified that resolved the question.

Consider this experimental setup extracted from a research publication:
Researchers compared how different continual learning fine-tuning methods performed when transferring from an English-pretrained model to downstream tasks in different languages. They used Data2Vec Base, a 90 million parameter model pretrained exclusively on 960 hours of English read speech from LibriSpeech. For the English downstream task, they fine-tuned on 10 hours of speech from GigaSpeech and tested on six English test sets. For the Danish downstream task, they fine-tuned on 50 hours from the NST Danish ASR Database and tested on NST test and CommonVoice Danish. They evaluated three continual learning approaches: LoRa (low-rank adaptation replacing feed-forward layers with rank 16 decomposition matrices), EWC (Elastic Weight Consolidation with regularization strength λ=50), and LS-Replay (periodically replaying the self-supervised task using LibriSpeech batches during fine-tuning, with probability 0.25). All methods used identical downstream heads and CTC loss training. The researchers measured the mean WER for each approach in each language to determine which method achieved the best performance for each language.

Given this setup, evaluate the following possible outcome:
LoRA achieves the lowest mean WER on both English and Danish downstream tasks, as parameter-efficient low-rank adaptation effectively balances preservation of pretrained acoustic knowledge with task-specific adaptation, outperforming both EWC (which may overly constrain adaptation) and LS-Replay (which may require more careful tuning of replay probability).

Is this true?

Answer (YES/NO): NO